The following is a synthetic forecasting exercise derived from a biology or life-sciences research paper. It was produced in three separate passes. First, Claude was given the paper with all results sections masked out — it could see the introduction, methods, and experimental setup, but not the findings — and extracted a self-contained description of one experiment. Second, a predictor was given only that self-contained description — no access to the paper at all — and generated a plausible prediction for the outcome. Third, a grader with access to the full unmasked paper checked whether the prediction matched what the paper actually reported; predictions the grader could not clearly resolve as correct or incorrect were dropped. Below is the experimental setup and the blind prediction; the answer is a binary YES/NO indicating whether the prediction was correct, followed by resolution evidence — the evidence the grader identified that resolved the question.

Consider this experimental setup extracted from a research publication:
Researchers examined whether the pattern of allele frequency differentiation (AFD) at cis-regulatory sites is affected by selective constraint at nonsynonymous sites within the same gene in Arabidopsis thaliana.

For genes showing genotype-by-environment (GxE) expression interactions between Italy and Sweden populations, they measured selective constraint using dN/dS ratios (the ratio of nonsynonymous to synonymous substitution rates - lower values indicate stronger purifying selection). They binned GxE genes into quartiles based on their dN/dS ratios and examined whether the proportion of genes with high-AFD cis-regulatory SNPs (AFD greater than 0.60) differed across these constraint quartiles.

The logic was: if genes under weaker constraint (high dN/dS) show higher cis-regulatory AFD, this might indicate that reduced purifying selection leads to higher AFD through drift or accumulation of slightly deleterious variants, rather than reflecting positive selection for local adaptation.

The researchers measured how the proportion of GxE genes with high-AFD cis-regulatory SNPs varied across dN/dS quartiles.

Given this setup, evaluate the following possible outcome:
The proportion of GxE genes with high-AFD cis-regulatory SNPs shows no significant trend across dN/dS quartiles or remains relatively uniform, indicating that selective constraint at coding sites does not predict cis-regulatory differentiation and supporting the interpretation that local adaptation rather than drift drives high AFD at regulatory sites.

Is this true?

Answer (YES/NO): NO